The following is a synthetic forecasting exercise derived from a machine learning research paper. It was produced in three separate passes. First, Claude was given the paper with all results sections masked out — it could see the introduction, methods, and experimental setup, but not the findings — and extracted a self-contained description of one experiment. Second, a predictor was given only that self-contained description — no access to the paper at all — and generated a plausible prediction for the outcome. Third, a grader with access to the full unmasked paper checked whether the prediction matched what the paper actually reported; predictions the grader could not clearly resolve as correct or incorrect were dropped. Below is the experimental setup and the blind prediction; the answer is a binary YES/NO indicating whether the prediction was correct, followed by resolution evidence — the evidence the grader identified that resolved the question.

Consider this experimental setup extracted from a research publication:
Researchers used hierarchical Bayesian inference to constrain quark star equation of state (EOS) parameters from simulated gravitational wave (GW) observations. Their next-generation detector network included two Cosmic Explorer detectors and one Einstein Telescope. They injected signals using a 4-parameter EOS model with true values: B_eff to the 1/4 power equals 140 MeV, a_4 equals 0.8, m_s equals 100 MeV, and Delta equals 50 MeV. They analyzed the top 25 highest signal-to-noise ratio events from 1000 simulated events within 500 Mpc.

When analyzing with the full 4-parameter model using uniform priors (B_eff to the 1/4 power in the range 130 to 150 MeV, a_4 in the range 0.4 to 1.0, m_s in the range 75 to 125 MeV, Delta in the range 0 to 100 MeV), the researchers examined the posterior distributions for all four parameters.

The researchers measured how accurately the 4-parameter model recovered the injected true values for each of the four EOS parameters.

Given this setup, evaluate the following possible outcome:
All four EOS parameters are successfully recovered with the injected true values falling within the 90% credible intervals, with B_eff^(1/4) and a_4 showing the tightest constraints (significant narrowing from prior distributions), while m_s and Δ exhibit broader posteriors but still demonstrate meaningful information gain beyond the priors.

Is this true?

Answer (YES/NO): NO